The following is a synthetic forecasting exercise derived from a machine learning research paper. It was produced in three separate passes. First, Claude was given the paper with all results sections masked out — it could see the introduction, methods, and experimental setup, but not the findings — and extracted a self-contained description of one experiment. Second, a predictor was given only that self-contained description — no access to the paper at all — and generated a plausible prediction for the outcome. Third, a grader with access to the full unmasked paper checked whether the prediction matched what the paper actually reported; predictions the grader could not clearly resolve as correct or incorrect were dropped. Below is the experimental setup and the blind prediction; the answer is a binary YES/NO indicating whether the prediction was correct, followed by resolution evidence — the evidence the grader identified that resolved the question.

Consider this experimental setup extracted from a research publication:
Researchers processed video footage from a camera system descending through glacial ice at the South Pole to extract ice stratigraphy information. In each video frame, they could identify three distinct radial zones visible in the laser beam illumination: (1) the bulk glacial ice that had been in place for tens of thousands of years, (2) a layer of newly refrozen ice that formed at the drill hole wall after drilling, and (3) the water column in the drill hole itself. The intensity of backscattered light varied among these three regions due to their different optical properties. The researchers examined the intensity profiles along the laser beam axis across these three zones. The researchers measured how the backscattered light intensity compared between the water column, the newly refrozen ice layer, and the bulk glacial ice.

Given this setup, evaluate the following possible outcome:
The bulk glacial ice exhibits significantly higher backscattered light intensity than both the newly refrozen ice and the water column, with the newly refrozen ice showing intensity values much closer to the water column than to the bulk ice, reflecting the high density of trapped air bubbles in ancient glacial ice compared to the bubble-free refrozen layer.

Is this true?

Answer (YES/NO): NO